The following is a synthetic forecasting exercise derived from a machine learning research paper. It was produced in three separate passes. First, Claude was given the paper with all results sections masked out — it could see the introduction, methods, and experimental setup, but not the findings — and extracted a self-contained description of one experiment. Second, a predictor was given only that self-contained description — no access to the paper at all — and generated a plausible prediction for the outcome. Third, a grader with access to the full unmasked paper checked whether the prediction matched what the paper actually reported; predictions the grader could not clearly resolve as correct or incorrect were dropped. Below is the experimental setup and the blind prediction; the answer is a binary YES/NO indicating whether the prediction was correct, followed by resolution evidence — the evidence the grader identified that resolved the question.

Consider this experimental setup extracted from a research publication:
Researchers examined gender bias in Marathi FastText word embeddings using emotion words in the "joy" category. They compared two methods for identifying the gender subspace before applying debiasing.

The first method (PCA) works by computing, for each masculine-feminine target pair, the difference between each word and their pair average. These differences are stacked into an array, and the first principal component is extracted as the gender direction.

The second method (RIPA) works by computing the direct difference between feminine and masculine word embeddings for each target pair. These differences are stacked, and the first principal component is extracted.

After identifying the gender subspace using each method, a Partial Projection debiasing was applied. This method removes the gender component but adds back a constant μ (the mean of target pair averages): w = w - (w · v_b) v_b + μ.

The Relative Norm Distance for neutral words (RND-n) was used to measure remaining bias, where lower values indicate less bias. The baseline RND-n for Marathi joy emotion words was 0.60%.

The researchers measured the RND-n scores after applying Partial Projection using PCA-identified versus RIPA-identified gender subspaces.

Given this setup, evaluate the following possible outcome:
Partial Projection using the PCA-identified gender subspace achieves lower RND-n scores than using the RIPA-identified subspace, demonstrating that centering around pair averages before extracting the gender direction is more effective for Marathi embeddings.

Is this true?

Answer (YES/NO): NO